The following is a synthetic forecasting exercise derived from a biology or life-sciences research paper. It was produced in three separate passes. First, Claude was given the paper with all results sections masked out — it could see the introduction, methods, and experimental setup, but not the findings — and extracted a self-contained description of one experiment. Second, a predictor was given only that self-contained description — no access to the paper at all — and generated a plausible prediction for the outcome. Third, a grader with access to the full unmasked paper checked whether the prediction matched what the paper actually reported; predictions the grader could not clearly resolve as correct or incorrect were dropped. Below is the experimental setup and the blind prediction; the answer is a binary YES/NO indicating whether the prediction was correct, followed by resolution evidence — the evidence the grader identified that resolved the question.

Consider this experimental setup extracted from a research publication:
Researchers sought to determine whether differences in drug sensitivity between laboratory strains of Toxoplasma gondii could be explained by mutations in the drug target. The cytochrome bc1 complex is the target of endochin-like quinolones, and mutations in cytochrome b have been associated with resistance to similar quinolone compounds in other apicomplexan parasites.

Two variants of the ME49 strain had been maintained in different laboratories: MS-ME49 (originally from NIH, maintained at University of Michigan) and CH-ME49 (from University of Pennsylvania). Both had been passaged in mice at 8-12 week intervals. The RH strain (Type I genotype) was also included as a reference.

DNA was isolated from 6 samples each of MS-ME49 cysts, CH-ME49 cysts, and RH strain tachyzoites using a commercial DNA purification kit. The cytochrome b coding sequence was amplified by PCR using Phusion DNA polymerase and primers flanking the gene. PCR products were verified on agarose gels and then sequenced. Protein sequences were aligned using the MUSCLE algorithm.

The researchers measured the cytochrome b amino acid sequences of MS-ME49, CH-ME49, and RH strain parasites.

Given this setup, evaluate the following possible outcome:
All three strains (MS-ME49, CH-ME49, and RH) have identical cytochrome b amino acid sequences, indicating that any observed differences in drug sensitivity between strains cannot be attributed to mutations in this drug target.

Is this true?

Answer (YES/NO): NO